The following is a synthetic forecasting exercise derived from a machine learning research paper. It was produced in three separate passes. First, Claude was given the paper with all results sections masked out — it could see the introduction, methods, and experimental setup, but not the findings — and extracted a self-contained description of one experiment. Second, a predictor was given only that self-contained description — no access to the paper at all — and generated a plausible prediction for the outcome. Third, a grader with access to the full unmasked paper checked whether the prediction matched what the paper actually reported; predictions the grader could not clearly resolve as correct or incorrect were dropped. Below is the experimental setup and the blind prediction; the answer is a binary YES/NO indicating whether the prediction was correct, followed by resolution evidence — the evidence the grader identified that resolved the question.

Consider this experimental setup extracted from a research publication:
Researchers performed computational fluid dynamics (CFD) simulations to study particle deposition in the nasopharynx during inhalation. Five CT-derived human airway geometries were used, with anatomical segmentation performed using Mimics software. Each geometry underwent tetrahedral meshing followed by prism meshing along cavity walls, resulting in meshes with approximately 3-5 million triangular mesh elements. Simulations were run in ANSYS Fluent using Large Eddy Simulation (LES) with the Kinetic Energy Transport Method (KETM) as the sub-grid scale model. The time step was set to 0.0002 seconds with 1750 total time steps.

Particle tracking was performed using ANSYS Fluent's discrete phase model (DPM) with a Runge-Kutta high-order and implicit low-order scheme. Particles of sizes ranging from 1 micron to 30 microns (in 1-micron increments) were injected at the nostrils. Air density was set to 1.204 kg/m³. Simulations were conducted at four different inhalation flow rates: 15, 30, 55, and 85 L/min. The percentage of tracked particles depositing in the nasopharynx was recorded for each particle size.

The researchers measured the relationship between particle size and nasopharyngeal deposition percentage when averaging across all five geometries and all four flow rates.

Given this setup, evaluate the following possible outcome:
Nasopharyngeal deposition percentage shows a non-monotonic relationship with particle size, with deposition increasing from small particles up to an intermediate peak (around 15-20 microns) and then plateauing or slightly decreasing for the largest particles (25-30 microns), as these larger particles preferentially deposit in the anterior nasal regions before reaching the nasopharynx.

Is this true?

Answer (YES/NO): NO